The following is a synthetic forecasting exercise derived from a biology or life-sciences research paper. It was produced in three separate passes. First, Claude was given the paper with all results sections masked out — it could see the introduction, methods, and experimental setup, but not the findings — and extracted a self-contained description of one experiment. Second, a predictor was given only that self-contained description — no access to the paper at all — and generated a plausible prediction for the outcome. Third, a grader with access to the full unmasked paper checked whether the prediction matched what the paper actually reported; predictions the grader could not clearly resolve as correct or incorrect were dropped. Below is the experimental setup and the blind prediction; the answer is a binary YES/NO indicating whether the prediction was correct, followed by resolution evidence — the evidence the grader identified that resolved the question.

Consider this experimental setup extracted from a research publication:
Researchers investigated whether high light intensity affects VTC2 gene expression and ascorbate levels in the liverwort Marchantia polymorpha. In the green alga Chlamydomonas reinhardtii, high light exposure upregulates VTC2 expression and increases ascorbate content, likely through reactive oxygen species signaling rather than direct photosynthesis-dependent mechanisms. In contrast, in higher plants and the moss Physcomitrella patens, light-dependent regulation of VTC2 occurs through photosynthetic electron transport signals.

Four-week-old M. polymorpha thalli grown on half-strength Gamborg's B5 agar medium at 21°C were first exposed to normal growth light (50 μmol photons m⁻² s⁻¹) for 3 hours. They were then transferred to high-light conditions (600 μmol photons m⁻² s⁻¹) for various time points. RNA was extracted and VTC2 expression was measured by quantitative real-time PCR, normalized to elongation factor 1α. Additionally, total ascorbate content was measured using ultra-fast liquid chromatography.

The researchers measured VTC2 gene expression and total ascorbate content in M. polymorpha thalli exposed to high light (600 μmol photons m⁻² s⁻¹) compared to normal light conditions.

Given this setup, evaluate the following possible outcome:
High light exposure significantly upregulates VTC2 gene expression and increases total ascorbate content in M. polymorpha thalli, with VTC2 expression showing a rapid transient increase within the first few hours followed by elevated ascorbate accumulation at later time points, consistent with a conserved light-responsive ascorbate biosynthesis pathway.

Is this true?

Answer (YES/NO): NO